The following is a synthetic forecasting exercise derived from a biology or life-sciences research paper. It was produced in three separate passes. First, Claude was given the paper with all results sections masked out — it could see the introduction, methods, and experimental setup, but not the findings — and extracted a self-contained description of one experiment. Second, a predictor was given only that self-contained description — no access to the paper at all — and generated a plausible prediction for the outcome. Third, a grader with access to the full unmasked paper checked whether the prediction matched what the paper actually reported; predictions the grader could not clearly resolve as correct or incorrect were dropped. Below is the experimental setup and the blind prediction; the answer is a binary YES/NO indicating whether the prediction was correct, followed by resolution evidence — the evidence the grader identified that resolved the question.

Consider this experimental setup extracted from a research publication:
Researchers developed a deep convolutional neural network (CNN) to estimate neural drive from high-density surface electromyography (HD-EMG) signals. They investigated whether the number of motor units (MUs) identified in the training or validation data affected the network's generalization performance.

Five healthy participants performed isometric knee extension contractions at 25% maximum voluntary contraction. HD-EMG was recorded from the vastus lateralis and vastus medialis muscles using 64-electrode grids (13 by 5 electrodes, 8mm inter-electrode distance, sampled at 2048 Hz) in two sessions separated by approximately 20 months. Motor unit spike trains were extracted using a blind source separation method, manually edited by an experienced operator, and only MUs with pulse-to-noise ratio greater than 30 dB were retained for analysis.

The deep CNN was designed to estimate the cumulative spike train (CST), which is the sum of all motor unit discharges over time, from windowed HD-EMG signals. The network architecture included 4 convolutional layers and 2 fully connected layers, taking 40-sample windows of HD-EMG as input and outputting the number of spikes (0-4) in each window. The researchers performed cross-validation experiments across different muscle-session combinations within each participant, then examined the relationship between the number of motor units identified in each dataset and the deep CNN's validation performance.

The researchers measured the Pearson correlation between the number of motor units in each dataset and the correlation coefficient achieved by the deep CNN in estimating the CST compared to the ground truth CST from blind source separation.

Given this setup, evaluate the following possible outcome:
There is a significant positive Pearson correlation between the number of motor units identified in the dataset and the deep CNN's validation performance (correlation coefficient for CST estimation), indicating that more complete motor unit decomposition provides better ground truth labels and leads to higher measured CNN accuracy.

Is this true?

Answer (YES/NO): YES